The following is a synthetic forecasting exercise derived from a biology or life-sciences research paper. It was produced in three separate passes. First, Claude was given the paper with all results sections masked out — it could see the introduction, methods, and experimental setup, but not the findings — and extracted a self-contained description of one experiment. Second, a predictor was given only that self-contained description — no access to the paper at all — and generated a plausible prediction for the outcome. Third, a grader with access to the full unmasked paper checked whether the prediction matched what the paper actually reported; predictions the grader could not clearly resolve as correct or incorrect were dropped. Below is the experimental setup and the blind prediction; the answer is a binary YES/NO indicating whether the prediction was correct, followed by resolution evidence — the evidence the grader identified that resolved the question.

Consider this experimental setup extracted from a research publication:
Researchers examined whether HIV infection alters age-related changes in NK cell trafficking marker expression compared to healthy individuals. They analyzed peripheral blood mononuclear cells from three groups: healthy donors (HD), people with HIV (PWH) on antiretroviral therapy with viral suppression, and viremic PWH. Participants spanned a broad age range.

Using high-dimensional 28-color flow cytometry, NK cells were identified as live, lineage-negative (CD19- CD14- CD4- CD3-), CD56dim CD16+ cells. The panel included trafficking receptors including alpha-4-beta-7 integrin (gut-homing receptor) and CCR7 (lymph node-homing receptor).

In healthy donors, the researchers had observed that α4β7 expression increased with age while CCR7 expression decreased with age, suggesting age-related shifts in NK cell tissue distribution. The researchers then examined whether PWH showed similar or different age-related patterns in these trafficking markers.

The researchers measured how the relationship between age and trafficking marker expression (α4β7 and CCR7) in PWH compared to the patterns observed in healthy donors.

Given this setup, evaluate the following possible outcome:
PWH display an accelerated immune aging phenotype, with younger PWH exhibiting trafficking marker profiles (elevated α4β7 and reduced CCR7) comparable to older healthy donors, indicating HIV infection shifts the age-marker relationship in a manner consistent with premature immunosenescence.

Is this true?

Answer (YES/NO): NO